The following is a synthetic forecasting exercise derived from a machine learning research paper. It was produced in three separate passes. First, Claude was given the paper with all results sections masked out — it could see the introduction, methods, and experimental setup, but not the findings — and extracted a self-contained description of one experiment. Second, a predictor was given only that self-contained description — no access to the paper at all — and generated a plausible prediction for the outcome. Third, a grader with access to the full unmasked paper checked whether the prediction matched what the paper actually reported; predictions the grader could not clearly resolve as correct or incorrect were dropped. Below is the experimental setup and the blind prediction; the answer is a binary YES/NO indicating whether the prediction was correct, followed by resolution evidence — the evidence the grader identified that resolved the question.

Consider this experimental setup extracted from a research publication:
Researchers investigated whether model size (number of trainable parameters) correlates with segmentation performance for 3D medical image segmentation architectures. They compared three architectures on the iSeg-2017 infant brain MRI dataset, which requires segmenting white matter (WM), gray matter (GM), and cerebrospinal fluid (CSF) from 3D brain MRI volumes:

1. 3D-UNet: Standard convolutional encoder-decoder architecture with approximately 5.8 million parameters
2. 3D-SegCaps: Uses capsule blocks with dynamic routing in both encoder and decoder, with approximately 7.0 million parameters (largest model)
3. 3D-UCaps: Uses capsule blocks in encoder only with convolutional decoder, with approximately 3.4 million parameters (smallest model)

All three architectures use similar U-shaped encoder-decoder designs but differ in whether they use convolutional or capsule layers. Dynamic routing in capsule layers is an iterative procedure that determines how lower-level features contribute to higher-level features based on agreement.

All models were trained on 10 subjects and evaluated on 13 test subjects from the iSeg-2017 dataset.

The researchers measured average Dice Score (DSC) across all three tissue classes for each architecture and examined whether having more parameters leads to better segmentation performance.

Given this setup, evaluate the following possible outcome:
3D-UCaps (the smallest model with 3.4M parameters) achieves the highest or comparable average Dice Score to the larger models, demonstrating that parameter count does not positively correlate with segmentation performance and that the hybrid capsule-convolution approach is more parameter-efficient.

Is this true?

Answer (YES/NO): YES